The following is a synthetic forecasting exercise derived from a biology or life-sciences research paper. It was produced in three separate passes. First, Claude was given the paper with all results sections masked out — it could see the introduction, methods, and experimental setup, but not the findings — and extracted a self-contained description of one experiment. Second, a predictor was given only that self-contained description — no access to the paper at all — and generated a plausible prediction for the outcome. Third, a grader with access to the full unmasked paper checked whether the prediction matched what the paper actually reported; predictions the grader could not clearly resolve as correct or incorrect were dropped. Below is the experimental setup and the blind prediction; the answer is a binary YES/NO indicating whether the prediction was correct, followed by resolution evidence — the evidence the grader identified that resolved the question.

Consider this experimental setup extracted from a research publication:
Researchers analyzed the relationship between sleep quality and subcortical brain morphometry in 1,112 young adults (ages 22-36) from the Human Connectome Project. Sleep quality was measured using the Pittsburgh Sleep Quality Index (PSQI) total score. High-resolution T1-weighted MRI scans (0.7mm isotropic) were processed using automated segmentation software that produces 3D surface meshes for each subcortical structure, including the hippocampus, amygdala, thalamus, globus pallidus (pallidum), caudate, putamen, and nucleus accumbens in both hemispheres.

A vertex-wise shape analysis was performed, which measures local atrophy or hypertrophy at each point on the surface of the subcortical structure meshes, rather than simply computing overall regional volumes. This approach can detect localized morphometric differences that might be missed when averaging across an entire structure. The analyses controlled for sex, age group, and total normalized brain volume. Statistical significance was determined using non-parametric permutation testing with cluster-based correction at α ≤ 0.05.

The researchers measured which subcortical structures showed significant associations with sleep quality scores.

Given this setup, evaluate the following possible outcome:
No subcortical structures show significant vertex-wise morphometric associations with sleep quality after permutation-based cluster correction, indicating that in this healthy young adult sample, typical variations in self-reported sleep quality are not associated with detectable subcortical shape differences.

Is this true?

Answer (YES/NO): NO